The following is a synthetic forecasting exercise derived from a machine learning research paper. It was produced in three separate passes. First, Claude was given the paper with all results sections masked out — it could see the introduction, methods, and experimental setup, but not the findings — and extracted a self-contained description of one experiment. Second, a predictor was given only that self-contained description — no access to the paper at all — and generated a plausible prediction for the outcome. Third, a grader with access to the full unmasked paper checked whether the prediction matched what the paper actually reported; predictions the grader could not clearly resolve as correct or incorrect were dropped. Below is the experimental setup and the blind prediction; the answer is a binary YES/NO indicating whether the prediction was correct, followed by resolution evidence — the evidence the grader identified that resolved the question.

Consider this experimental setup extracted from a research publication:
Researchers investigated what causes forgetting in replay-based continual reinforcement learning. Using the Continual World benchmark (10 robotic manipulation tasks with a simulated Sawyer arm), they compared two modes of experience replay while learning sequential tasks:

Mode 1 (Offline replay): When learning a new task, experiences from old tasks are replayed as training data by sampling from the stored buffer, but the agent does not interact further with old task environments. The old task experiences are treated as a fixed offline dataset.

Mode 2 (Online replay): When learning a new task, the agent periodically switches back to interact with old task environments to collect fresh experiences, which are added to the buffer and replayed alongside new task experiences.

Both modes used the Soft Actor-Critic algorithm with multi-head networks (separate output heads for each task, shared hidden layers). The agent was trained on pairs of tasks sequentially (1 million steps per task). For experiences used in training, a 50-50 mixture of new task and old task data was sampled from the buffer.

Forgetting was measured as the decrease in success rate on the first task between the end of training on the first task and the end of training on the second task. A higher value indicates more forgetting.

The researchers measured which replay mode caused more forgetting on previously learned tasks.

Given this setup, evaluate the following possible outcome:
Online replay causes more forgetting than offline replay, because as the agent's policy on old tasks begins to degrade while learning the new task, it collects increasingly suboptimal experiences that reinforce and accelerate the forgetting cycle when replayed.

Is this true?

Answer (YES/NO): NO